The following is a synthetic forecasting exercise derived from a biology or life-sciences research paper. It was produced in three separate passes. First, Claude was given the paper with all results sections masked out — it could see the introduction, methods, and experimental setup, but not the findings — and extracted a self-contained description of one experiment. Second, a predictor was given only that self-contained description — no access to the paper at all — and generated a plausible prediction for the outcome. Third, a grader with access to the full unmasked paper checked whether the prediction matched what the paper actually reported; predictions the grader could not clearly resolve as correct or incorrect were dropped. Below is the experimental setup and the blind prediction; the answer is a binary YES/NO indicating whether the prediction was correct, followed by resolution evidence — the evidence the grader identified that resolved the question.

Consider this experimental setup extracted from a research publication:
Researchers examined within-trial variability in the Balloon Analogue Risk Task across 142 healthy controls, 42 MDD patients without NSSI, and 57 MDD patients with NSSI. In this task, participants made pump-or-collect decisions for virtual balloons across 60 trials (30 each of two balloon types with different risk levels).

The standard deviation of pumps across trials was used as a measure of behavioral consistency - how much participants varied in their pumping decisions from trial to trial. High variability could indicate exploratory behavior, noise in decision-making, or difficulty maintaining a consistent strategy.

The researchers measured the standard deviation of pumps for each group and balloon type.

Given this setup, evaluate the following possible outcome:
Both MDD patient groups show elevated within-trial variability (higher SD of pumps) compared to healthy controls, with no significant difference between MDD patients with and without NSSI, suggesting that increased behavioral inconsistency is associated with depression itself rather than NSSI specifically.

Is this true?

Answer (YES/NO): NO